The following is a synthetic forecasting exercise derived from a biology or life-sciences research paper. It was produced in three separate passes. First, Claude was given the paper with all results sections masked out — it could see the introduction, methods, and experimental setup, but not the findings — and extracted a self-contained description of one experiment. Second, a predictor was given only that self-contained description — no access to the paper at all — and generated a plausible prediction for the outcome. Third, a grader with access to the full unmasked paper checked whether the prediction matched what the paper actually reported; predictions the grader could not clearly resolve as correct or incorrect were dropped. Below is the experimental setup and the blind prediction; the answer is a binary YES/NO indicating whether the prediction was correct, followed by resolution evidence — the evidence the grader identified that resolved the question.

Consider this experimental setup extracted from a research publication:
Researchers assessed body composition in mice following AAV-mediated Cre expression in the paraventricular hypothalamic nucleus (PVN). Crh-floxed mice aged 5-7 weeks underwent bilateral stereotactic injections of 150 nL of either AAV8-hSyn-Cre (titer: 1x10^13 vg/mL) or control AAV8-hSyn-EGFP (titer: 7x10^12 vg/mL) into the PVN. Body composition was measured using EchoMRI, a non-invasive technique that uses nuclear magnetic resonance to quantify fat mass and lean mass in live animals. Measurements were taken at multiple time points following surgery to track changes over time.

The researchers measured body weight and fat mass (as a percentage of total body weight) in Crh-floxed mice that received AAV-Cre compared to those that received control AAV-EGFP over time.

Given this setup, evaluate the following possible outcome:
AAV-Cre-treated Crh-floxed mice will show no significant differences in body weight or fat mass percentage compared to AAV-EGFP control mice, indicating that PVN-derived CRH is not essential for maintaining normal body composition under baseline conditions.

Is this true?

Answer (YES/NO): NO